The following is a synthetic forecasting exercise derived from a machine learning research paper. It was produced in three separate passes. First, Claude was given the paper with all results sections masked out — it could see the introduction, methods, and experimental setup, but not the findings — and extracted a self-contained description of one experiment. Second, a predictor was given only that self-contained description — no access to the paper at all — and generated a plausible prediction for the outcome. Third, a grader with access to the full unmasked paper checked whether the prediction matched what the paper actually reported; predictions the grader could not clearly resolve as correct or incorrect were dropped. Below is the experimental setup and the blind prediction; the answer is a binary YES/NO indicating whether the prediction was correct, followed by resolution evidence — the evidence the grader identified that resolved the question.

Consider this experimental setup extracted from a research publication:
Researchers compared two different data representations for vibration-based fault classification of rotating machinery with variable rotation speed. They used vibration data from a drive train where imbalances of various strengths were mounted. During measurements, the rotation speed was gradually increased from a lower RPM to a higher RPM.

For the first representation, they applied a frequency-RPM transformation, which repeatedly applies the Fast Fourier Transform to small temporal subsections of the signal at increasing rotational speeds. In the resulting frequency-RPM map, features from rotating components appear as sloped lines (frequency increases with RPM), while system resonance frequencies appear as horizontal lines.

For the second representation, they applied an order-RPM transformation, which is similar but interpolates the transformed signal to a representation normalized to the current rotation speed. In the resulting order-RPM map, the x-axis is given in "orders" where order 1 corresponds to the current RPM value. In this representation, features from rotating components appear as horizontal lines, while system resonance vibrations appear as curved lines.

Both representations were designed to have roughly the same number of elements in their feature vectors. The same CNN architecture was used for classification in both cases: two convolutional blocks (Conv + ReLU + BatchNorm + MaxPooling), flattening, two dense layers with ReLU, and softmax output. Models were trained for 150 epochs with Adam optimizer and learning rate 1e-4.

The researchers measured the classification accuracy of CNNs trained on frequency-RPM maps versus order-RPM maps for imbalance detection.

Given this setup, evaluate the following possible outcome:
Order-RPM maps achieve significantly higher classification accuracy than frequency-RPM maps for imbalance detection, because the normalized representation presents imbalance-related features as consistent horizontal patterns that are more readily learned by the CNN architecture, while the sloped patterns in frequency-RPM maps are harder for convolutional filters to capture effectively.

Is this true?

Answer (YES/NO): NO